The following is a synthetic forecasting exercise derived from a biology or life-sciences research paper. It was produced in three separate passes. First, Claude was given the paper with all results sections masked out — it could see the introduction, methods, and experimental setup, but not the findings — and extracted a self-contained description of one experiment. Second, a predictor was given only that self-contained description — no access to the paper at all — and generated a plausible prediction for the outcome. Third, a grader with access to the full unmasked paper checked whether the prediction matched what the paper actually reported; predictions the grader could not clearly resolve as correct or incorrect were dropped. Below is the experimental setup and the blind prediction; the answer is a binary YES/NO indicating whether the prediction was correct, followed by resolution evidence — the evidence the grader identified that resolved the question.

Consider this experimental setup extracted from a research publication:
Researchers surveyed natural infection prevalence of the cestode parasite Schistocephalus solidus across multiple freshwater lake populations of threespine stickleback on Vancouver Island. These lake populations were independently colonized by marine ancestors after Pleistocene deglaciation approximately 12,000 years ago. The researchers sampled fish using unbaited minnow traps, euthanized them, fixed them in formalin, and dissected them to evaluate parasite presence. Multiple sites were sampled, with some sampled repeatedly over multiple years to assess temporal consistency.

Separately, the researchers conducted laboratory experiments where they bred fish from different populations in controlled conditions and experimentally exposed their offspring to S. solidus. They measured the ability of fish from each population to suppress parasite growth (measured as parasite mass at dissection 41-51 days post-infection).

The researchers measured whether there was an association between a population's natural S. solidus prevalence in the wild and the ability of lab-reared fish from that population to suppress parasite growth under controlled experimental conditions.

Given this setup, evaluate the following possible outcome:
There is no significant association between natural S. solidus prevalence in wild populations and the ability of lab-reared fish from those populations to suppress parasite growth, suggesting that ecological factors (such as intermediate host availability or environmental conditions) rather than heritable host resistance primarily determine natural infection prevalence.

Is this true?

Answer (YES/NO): NO